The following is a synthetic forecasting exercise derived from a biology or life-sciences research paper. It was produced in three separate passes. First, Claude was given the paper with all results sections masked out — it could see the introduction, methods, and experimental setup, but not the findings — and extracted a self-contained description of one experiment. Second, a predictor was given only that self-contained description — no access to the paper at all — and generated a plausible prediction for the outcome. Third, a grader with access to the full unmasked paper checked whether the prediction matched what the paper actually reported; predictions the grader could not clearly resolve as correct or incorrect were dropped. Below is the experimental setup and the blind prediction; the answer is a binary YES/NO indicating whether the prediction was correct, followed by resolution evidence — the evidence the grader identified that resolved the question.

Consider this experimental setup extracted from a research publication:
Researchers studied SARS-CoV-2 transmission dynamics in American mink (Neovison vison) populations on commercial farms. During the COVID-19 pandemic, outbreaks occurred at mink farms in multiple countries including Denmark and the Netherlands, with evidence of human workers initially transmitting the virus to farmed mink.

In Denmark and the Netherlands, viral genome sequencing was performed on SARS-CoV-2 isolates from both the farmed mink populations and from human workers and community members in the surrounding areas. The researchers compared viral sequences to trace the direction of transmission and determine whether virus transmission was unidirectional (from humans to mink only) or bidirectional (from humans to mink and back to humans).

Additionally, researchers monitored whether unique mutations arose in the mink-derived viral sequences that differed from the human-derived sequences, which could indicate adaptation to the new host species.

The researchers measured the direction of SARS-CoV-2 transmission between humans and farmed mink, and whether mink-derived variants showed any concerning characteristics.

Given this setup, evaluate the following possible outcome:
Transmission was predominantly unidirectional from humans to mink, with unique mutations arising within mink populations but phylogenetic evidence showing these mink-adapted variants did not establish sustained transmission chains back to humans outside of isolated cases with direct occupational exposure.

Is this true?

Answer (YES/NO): NO